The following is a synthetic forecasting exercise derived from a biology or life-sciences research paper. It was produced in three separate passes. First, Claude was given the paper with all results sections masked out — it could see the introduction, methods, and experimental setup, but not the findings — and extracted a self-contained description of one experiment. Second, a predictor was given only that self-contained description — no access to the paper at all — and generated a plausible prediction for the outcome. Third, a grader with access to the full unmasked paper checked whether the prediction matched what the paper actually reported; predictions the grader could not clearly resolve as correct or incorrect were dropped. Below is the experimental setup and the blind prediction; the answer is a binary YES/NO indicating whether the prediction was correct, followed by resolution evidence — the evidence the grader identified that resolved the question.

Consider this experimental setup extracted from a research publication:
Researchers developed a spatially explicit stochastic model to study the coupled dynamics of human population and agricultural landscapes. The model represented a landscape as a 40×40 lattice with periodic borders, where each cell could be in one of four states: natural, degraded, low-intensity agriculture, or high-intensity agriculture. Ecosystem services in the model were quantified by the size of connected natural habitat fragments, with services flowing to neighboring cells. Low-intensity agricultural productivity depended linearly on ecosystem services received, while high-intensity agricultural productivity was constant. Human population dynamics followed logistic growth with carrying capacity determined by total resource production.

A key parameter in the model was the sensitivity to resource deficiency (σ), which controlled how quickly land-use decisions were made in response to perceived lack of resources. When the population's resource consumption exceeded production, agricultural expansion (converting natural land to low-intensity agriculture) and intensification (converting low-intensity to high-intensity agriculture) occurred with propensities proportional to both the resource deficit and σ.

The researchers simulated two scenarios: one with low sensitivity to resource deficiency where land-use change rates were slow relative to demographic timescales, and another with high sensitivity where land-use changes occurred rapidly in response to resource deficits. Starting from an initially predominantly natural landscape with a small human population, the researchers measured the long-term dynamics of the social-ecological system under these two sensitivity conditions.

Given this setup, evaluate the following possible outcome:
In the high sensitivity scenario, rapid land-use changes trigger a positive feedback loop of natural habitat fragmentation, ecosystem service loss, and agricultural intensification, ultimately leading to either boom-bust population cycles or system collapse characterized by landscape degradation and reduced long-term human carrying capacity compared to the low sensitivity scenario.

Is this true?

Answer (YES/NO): NO